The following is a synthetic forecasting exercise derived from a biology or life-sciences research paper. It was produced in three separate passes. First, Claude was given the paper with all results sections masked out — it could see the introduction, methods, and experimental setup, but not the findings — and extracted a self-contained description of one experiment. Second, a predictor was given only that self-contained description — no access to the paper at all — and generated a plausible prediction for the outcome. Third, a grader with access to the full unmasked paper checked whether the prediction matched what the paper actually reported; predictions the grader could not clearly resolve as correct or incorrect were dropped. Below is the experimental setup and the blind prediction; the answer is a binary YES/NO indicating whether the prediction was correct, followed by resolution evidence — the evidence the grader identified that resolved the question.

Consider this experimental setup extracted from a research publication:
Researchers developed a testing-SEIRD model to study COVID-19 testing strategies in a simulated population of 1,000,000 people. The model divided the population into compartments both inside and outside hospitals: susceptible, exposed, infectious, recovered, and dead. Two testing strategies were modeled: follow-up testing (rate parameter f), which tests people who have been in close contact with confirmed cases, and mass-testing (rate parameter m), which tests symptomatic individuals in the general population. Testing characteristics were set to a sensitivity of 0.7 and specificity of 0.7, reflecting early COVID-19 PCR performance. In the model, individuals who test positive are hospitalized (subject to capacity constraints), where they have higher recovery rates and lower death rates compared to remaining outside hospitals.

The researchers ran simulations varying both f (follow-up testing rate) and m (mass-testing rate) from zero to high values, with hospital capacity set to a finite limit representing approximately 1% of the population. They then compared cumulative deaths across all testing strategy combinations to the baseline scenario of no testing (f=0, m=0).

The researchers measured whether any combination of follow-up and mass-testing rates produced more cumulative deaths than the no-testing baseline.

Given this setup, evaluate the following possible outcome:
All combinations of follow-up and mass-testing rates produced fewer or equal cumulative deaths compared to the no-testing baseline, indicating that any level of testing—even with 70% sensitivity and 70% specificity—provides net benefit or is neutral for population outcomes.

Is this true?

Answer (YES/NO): YES